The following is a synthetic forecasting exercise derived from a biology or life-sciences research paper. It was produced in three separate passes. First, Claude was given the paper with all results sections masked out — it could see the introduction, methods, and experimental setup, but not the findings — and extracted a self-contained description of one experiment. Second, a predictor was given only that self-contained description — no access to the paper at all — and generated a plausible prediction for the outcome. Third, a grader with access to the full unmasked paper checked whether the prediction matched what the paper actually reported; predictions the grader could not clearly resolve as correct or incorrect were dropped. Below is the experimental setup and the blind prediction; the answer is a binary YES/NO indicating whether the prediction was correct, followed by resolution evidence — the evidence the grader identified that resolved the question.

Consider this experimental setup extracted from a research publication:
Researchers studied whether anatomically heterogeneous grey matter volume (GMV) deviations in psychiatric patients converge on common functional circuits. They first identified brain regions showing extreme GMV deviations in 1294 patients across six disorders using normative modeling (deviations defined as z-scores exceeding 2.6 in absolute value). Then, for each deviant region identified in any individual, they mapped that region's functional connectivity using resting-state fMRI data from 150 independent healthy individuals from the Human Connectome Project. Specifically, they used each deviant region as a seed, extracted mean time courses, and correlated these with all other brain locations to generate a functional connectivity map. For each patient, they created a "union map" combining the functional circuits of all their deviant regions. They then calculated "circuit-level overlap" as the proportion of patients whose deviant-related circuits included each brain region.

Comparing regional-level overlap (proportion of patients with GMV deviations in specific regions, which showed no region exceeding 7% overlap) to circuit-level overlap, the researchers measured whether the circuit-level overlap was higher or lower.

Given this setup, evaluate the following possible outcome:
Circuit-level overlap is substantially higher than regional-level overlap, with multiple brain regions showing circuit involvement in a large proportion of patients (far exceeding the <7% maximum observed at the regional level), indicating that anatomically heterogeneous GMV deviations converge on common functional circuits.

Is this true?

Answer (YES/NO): YES